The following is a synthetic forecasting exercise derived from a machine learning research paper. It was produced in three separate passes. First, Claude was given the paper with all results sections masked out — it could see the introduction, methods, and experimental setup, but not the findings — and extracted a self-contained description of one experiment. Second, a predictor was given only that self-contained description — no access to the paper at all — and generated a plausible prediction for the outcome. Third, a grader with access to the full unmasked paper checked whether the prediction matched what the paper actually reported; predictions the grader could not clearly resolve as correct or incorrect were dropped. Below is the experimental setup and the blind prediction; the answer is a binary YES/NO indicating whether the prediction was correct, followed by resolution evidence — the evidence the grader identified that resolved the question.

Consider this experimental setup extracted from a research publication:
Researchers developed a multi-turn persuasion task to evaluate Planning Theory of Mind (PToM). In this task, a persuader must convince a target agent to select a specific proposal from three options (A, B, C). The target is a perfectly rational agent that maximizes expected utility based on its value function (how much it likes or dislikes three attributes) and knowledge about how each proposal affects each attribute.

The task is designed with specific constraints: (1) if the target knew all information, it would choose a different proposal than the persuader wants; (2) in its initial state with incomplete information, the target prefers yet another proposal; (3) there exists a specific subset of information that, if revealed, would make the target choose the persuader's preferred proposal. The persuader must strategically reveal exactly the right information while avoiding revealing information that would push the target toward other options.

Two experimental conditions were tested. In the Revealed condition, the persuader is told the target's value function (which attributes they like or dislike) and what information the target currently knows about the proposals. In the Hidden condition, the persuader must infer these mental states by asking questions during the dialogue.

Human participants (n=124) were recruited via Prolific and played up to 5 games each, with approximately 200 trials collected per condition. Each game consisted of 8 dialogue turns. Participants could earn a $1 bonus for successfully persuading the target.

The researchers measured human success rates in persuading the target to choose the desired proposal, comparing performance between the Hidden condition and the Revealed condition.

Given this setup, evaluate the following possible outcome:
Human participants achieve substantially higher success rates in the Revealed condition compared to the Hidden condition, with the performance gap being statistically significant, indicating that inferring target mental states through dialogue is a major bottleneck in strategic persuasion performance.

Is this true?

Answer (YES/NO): NO